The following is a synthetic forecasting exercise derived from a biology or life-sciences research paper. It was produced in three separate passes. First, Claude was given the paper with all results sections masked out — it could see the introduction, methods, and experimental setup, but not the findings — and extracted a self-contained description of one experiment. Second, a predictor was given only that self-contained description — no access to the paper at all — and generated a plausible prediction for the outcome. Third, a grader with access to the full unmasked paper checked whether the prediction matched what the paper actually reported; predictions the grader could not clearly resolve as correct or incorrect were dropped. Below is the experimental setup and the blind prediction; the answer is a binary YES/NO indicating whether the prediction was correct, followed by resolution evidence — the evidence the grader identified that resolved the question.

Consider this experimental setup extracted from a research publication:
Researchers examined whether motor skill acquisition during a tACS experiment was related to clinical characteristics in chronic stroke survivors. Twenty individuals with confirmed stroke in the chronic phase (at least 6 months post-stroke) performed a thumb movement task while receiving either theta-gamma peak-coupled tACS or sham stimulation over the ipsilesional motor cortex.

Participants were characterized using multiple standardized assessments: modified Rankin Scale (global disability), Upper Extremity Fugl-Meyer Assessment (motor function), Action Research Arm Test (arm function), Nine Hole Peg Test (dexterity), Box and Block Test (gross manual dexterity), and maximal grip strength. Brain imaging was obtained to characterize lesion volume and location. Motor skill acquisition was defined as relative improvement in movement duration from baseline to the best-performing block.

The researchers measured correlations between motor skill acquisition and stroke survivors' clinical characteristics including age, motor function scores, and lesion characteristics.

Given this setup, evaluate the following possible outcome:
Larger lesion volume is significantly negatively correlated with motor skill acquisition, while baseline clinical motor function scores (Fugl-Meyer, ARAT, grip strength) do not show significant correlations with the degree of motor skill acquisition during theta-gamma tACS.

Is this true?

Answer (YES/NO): NO